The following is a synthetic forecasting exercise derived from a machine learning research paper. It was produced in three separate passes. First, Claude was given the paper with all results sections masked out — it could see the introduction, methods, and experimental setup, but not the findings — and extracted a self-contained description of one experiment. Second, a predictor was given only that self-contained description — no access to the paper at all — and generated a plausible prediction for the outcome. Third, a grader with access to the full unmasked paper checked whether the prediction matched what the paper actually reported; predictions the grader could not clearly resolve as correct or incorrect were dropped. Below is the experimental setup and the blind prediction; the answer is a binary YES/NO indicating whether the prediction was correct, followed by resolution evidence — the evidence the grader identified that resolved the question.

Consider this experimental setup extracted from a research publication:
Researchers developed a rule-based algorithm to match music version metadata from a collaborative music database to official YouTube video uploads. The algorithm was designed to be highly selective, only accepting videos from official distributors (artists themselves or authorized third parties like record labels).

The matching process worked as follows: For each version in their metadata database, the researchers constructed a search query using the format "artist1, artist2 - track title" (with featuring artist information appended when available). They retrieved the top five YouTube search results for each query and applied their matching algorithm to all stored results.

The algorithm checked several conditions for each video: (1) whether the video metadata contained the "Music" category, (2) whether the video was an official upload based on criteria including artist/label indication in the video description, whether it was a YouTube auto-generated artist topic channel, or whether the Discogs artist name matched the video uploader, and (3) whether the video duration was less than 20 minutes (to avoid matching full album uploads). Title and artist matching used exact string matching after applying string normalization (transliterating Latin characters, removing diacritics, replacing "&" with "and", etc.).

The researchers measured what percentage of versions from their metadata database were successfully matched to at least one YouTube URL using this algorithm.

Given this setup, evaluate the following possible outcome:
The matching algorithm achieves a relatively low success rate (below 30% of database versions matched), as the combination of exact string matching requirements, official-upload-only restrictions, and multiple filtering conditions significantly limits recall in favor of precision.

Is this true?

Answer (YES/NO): NO